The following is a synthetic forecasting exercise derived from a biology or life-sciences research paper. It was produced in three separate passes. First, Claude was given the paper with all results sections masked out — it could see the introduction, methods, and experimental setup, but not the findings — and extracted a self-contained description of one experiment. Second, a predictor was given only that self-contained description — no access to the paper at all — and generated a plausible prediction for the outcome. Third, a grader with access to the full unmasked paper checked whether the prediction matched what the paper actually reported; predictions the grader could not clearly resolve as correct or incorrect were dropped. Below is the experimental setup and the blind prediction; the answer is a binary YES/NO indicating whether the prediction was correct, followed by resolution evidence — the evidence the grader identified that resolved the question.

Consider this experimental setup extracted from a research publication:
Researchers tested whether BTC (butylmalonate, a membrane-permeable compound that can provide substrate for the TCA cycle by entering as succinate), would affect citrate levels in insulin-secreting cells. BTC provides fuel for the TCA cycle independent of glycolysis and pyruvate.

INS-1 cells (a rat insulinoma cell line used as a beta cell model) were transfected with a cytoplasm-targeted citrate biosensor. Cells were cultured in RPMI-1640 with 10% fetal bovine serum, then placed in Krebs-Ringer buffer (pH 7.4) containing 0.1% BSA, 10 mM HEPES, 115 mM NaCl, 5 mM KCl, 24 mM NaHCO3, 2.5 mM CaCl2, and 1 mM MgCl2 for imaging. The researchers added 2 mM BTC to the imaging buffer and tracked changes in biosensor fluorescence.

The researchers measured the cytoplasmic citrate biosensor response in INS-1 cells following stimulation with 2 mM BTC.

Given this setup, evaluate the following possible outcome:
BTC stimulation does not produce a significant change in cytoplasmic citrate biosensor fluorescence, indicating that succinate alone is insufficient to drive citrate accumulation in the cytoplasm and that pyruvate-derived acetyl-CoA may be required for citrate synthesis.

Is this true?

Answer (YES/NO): NO